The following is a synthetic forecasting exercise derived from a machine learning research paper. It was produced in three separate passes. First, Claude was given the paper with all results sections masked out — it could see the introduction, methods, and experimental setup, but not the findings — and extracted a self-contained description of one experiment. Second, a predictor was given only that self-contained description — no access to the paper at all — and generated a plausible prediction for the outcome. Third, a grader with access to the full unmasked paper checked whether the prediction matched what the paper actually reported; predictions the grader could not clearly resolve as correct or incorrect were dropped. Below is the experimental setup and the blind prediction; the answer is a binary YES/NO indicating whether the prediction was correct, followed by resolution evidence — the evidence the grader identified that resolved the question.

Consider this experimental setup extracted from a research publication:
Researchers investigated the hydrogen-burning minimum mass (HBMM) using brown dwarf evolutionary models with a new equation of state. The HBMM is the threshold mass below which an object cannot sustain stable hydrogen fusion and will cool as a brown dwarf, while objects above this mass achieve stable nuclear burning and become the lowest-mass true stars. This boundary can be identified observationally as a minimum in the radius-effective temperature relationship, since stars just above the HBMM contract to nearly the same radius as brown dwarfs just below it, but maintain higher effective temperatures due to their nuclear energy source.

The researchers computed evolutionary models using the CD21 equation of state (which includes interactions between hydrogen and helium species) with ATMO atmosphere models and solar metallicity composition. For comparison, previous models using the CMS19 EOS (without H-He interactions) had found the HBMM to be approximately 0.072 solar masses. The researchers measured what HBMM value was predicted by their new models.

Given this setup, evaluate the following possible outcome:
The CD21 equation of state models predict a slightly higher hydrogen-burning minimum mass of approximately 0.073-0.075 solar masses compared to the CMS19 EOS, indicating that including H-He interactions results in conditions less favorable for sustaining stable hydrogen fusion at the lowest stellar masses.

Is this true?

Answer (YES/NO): YES